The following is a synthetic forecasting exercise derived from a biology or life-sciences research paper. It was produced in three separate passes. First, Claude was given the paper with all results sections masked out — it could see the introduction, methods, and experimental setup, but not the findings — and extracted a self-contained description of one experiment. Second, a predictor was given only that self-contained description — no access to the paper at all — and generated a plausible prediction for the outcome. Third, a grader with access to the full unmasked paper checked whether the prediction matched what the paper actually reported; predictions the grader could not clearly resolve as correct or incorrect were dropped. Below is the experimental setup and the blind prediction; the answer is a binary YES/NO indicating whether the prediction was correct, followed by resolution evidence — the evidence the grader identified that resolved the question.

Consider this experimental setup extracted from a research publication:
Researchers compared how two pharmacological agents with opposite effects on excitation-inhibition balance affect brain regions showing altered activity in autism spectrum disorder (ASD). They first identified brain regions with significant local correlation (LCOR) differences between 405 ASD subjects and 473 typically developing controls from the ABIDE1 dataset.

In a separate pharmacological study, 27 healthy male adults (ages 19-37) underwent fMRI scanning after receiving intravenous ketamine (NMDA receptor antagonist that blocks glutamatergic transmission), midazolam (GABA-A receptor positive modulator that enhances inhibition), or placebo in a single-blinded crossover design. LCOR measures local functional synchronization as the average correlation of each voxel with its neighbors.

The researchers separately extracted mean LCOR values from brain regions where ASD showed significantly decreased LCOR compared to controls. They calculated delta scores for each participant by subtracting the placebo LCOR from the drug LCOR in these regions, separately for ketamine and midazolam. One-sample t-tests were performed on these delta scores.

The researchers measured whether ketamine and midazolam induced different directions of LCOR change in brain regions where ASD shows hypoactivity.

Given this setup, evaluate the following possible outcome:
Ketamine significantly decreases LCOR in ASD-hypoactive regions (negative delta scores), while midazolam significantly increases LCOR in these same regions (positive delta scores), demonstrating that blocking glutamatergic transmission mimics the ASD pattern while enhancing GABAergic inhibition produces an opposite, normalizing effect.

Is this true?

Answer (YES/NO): NO